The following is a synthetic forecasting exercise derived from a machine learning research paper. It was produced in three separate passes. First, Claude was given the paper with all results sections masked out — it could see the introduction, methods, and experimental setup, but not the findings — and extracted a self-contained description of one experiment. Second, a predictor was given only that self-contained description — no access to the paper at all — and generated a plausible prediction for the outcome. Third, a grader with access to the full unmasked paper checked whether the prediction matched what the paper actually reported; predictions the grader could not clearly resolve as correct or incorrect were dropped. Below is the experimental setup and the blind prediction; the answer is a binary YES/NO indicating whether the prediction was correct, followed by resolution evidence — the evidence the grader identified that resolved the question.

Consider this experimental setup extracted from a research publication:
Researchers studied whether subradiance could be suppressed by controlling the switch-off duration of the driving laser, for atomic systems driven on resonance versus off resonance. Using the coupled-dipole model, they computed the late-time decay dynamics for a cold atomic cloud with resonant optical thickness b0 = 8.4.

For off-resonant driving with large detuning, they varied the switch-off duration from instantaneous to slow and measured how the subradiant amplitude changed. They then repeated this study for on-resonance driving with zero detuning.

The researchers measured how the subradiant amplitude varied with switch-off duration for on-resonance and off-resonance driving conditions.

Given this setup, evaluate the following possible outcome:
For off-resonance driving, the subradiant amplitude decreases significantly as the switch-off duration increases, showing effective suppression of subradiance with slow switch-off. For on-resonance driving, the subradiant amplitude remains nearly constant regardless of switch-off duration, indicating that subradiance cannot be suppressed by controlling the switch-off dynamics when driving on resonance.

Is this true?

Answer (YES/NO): YES